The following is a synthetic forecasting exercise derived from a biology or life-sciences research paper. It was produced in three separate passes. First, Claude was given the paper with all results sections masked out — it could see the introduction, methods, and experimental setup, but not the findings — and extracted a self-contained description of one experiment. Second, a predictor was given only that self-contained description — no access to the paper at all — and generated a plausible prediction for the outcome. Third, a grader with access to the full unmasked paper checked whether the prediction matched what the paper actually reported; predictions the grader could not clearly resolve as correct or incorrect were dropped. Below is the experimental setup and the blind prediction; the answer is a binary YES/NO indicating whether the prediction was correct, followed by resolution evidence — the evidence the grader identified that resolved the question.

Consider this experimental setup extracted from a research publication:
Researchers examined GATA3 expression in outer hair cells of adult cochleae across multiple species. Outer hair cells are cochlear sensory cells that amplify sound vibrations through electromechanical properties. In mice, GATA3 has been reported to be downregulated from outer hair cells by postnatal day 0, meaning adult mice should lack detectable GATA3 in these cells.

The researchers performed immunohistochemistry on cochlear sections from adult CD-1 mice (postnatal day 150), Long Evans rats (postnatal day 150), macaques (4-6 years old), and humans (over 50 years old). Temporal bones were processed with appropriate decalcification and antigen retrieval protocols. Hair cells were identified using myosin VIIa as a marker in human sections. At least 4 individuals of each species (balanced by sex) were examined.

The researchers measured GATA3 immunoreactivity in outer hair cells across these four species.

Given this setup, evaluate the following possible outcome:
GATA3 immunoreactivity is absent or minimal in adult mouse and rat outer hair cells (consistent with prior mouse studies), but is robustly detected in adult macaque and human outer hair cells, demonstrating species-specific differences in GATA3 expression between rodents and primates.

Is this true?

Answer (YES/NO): NO